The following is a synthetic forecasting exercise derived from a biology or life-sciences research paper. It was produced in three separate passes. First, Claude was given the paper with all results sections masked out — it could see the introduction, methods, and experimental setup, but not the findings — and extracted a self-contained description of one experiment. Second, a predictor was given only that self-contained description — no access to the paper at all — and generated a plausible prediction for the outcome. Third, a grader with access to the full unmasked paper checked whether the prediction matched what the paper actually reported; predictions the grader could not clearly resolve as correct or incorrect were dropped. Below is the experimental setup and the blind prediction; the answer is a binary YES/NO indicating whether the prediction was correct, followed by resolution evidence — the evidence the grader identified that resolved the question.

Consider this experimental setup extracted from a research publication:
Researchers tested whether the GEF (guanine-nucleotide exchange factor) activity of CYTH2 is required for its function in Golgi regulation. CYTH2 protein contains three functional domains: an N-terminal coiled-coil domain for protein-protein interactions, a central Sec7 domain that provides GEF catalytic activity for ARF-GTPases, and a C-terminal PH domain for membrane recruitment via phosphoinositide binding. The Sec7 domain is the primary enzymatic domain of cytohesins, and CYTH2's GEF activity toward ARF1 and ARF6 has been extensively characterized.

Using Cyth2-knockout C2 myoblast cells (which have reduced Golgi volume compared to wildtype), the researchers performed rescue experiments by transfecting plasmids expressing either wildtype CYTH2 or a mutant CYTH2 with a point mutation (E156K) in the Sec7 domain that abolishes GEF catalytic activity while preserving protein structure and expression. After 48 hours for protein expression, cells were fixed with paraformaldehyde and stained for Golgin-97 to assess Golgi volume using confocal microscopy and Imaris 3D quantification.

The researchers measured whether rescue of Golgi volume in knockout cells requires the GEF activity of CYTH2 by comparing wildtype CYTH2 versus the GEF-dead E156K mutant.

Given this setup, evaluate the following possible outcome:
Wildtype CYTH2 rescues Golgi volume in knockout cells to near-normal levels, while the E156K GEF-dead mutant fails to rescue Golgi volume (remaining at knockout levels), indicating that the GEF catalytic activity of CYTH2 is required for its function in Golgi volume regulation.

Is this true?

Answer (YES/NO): NO